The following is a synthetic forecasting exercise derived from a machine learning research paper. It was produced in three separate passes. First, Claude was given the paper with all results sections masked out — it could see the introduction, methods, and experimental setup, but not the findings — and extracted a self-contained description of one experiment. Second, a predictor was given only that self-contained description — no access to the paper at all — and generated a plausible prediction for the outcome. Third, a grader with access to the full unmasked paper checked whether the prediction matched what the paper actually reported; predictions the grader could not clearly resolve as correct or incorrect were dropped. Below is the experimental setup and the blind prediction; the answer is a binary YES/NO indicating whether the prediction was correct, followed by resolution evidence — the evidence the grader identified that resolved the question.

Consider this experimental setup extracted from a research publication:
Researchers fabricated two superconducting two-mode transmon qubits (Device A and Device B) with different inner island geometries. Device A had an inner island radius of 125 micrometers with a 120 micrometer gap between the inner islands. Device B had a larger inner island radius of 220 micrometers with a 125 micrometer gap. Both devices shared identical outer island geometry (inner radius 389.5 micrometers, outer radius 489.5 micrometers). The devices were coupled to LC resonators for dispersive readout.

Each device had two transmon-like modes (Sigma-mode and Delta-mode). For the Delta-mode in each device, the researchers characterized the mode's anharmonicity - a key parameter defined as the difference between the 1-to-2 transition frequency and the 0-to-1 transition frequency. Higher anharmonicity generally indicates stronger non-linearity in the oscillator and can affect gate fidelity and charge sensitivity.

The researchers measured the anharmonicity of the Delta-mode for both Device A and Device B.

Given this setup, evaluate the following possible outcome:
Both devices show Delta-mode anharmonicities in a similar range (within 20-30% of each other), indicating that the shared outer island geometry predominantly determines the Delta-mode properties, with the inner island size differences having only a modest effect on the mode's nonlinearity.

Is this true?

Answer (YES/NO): NO